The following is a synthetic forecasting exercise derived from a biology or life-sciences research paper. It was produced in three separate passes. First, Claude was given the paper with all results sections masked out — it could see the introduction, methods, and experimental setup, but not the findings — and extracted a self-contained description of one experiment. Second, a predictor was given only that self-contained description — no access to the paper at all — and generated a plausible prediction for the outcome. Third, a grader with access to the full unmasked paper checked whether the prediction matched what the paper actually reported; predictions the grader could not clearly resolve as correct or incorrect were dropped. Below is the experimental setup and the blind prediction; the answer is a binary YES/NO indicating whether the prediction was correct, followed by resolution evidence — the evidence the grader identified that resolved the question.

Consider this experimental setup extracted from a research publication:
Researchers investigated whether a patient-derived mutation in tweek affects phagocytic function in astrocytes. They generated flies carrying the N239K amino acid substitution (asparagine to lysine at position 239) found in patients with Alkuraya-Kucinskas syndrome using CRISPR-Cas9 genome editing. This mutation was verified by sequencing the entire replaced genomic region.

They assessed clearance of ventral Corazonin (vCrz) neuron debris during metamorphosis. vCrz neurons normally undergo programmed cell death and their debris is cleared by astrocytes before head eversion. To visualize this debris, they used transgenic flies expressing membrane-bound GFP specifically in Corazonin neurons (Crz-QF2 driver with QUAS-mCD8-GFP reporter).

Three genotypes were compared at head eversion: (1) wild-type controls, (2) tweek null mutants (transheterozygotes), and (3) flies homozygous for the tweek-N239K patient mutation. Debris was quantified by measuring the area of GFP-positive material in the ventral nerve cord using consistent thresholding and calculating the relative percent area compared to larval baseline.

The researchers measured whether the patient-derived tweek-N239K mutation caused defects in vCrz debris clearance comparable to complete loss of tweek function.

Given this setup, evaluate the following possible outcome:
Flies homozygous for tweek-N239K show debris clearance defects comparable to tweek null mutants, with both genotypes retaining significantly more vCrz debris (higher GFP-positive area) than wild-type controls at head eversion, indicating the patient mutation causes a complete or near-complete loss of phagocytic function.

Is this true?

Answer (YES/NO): YES